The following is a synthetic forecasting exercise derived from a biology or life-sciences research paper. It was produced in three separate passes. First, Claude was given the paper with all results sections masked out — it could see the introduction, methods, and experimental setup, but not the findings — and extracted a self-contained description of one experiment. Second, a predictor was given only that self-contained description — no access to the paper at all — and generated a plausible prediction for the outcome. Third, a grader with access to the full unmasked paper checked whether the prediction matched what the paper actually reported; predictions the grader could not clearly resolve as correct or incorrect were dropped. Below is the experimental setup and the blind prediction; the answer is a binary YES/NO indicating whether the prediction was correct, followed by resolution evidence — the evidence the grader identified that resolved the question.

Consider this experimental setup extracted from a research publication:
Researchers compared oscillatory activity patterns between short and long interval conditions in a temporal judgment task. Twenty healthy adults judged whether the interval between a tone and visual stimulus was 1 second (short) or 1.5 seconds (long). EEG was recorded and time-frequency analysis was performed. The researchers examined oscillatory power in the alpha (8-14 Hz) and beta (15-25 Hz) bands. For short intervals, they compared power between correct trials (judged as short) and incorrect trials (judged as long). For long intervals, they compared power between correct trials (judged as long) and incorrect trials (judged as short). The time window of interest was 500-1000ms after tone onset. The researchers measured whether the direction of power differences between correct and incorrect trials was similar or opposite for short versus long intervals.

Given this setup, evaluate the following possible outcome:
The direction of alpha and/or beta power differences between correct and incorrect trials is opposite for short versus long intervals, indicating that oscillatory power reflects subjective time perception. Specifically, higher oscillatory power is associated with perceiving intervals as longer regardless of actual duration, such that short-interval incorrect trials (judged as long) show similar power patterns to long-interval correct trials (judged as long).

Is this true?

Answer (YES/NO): NO